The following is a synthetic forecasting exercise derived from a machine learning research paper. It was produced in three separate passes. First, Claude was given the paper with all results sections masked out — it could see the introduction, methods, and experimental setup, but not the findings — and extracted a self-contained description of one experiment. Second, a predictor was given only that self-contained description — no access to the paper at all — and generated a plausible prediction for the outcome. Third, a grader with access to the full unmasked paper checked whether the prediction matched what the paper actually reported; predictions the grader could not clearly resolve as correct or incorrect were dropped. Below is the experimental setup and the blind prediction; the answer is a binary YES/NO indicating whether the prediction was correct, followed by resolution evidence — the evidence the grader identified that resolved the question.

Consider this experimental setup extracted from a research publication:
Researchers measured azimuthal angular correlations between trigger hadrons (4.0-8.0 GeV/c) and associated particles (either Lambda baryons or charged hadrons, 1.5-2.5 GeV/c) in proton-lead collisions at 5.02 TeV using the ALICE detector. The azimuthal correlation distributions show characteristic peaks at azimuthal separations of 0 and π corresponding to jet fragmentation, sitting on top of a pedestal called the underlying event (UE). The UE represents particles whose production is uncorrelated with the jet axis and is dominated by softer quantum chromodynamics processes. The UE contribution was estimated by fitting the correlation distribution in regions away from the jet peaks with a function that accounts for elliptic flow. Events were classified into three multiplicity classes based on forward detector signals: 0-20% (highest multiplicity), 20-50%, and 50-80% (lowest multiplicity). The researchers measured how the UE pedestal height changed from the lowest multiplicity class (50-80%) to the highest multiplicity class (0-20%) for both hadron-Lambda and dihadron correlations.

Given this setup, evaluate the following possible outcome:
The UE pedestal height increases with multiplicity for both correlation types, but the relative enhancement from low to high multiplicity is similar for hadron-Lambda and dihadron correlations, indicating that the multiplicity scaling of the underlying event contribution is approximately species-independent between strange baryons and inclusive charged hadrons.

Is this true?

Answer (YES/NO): NO